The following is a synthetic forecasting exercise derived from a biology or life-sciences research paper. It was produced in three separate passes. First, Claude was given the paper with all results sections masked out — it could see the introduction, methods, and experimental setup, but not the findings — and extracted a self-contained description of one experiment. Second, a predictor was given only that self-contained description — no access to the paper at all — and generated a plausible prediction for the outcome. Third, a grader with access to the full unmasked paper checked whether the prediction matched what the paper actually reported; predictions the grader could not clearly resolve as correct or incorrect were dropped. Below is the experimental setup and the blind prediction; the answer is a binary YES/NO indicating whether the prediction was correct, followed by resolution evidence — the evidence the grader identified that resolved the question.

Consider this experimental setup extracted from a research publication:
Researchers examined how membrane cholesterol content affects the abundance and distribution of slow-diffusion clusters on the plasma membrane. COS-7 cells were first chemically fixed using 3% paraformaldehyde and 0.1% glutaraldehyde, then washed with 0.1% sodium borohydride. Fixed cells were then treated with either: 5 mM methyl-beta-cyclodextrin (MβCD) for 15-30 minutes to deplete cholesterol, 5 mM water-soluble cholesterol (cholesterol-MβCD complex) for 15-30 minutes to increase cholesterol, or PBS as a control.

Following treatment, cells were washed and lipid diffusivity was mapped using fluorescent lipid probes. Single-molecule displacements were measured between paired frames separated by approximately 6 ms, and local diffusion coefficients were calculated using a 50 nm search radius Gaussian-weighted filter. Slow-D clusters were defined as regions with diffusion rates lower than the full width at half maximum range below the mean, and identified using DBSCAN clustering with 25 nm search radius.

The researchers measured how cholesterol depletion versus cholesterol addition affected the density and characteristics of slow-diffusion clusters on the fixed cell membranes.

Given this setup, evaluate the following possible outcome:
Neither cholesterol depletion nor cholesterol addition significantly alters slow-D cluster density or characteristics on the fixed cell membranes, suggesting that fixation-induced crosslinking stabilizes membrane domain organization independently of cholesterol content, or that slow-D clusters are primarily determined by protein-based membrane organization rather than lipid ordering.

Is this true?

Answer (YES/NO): NO